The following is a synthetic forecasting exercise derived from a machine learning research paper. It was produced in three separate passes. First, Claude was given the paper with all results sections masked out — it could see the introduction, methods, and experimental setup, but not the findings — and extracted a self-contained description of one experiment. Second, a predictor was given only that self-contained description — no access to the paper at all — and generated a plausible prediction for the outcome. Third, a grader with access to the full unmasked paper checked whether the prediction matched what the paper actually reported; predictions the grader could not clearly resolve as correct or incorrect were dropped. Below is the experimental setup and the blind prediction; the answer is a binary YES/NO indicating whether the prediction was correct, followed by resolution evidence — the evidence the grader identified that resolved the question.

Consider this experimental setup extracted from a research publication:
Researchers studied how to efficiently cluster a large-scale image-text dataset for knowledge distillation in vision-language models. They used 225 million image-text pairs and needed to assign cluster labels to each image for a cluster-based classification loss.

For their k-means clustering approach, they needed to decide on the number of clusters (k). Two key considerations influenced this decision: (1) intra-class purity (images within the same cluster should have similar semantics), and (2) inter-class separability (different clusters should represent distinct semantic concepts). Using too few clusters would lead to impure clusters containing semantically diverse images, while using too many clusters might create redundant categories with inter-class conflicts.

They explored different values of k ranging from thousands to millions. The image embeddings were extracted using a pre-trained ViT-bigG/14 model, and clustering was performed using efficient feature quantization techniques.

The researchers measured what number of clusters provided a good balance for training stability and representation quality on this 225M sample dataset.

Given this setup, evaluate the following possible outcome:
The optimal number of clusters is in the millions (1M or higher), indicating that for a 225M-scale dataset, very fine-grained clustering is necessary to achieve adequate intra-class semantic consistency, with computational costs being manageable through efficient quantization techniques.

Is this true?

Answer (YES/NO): NO